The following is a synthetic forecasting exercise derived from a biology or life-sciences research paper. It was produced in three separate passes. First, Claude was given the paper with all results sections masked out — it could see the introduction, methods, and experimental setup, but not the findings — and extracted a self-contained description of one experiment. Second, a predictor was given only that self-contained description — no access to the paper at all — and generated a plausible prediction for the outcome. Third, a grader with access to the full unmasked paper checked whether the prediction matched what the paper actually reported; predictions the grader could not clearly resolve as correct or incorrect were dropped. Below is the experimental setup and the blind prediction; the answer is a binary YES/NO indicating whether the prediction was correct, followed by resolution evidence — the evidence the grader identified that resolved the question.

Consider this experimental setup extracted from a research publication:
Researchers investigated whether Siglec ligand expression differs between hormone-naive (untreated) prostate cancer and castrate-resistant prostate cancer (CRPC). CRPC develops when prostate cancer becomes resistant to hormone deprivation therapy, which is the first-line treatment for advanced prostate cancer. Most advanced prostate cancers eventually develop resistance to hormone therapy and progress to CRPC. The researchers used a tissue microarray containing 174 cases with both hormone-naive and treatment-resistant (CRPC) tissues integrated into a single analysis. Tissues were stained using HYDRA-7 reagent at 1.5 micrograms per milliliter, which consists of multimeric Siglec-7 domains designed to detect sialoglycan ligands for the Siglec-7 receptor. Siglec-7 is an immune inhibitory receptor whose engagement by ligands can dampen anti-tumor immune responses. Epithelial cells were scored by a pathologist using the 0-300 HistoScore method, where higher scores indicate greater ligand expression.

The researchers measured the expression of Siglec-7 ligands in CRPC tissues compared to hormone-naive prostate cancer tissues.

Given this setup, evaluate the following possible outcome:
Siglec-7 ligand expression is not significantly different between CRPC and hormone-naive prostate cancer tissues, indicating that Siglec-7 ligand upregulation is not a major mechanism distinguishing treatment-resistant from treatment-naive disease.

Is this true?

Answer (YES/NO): YES